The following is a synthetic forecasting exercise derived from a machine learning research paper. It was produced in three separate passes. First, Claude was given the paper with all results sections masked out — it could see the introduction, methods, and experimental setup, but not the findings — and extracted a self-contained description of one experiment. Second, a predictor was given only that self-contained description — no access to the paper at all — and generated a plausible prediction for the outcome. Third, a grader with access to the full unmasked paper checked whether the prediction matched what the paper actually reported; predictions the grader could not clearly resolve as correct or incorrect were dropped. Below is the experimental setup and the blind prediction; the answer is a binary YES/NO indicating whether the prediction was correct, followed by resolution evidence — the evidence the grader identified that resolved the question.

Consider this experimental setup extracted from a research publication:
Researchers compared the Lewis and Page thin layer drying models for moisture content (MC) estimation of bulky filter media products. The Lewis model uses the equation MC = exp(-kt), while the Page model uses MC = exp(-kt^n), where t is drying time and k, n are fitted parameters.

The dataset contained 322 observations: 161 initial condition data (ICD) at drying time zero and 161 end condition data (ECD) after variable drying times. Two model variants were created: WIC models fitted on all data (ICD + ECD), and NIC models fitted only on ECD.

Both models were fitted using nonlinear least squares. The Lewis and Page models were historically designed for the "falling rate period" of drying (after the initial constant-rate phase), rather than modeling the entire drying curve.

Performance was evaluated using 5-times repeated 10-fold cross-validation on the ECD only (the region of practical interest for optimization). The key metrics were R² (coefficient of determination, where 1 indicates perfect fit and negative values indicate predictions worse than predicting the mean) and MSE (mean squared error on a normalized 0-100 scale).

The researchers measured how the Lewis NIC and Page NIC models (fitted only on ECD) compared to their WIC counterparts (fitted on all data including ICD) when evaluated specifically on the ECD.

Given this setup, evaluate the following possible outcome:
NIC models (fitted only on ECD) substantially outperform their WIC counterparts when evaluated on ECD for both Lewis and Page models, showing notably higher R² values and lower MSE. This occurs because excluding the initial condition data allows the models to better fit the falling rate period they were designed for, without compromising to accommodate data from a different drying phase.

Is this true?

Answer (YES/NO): NO